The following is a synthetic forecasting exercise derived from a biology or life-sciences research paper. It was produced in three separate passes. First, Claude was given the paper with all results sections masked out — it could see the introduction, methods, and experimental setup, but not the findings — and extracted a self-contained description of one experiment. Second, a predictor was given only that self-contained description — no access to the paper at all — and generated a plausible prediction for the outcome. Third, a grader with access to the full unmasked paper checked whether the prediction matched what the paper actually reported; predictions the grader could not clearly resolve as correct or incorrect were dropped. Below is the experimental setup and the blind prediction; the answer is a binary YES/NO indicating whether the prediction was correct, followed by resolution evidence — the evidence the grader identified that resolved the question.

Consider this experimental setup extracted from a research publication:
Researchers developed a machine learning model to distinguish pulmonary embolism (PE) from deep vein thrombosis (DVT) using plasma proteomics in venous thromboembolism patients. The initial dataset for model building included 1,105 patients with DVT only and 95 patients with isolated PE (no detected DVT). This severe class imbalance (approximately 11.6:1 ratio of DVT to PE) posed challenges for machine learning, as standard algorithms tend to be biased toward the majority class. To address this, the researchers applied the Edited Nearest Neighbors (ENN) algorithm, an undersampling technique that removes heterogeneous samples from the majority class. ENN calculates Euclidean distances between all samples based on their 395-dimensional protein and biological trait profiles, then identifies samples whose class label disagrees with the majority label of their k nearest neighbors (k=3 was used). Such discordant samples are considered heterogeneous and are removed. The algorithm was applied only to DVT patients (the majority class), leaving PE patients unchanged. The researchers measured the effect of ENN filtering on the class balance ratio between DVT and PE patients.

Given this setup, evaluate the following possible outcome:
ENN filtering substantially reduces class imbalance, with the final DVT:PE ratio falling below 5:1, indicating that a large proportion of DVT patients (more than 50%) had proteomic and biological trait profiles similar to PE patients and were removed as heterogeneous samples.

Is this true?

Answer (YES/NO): NO